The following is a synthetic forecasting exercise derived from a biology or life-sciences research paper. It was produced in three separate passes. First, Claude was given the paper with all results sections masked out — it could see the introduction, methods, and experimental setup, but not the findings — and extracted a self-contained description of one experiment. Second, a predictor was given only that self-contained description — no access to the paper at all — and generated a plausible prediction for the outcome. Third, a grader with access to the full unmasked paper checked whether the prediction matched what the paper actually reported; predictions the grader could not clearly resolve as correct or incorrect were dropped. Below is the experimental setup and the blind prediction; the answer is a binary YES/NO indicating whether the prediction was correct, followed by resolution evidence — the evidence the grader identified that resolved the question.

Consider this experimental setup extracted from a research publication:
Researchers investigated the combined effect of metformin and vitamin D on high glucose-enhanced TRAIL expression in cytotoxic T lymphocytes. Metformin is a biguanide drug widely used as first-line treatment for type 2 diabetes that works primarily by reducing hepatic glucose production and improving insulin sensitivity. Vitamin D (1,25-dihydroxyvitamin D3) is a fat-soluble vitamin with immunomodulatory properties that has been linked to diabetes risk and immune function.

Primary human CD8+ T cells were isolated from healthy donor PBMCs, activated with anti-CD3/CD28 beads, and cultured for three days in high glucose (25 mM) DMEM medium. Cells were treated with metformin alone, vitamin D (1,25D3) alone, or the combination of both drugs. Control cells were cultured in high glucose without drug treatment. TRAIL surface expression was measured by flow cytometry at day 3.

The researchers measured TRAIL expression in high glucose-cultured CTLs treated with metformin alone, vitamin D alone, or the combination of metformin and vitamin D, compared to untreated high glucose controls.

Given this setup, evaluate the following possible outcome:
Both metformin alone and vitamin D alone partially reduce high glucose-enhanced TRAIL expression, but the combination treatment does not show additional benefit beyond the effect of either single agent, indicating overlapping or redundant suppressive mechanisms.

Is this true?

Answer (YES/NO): NO